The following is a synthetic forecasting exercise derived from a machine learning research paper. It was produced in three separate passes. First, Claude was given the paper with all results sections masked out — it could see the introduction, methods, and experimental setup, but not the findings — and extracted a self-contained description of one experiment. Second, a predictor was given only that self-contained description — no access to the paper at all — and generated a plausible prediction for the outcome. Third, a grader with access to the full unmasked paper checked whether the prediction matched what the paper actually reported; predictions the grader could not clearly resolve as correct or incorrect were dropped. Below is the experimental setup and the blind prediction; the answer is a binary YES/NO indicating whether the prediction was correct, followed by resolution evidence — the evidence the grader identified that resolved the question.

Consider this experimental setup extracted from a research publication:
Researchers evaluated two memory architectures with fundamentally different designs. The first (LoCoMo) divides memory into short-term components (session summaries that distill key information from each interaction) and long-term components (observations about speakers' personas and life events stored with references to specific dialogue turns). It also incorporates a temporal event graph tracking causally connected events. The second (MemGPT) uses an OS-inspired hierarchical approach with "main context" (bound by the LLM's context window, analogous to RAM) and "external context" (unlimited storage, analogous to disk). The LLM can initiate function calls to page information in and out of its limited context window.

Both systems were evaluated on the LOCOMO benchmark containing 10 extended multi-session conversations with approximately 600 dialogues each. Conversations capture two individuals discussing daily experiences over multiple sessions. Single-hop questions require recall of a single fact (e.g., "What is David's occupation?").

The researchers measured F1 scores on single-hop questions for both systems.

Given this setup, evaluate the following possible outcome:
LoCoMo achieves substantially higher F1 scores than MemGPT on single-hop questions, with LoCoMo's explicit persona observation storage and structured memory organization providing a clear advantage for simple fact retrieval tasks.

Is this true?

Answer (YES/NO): NO